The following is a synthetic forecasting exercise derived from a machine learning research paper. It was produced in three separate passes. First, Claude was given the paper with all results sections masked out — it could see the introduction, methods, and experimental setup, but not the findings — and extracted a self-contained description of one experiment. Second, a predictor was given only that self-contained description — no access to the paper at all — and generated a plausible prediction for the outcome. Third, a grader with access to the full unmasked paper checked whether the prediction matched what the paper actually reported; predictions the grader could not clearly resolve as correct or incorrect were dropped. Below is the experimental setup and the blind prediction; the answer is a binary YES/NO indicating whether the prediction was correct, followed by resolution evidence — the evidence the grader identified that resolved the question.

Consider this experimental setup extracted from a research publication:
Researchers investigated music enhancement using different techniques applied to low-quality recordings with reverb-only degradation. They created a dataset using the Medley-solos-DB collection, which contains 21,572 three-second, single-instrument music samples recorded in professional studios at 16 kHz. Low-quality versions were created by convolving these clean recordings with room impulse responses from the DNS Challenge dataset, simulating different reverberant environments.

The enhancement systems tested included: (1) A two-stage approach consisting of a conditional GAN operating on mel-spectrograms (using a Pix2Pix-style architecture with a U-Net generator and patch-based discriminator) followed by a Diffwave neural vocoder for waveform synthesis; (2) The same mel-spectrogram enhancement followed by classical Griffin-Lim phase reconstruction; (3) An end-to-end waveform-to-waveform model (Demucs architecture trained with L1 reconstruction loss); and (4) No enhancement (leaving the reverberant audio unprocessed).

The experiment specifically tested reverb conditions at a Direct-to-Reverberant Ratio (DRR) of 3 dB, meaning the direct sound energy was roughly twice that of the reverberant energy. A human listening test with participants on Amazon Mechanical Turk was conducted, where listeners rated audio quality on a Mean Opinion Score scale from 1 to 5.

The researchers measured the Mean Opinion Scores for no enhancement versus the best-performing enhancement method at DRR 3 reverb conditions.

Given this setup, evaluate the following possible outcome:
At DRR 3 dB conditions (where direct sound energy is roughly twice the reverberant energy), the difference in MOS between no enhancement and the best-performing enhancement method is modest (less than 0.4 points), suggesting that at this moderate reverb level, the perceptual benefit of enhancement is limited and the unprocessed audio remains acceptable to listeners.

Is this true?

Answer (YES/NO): NO